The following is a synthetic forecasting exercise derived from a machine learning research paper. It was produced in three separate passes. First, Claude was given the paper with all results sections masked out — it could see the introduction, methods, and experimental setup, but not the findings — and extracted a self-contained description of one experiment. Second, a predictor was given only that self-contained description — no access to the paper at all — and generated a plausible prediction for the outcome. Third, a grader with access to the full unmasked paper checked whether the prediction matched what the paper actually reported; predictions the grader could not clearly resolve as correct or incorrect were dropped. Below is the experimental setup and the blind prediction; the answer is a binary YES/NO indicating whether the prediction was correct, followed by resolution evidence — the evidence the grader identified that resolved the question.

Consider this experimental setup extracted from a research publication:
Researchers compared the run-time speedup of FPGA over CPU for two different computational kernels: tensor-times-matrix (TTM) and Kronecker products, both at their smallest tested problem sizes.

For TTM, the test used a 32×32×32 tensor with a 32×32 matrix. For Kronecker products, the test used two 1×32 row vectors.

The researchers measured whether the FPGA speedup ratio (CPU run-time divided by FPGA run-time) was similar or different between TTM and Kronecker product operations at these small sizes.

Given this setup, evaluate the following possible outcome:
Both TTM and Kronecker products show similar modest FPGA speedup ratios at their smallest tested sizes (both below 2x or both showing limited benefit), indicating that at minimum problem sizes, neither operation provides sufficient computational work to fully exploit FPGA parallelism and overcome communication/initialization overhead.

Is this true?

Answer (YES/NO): NO